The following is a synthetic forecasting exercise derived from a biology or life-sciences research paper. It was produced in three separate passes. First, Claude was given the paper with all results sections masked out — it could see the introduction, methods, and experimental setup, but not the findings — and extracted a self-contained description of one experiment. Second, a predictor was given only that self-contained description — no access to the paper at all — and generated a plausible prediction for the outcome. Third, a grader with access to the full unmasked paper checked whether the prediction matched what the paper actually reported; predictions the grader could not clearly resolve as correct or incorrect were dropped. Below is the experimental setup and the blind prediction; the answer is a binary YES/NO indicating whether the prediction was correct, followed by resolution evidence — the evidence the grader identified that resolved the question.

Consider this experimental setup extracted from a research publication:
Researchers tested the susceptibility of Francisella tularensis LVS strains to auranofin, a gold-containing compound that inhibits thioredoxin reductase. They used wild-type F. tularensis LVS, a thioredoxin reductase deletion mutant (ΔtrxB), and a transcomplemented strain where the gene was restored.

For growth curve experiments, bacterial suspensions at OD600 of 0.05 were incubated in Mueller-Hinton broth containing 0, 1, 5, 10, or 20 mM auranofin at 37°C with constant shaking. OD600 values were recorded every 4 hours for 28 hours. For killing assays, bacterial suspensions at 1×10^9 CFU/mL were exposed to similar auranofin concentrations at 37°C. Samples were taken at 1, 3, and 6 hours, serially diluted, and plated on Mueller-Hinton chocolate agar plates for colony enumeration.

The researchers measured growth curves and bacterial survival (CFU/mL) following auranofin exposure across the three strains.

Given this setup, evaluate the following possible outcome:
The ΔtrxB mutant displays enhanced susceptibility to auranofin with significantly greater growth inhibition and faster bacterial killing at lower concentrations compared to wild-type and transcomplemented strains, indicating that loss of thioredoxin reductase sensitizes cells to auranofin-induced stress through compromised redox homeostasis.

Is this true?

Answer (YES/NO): NO